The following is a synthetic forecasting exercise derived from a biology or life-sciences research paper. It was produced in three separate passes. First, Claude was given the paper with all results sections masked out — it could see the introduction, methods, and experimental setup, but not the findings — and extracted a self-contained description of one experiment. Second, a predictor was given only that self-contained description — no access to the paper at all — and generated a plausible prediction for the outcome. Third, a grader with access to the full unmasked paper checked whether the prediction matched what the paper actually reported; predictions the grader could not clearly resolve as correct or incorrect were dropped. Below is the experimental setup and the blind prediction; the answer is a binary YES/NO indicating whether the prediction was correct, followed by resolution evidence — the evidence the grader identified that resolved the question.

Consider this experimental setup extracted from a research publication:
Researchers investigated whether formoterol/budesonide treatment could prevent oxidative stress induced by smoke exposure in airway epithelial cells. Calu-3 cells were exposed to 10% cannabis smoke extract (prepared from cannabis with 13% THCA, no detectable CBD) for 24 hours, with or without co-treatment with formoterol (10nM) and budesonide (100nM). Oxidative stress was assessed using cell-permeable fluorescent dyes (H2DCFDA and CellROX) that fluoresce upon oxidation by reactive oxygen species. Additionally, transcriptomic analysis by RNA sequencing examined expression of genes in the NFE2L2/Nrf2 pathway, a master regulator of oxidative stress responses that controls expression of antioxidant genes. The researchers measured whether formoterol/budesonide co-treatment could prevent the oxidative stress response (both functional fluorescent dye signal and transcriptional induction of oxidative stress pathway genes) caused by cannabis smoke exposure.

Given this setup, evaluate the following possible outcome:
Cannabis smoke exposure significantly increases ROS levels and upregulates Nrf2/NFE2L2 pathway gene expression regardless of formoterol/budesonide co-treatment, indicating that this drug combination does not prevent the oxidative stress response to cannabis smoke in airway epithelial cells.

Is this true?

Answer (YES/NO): YES